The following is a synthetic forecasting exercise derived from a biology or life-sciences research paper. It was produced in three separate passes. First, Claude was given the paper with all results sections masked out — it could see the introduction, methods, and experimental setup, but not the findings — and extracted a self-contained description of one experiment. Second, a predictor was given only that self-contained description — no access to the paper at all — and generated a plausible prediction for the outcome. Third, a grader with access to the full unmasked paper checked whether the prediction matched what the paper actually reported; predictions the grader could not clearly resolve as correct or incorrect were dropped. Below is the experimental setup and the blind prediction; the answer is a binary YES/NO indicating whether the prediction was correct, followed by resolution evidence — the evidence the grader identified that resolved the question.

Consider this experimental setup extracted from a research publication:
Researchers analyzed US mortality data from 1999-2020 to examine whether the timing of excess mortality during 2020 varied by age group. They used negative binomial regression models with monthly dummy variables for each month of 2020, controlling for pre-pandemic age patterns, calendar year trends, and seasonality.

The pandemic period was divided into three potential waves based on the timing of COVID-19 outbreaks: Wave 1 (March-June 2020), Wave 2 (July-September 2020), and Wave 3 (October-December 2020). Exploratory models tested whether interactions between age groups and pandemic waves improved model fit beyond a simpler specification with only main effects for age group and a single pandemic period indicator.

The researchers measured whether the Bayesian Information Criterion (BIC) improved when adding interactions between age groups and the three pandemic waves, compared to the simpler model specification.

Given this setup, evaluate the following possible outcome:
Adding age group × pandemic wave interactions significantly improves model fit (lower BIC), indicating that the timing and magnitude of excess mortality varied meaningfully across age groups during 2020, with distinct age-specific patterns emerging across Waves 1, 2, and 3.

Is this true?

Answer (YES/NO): NO